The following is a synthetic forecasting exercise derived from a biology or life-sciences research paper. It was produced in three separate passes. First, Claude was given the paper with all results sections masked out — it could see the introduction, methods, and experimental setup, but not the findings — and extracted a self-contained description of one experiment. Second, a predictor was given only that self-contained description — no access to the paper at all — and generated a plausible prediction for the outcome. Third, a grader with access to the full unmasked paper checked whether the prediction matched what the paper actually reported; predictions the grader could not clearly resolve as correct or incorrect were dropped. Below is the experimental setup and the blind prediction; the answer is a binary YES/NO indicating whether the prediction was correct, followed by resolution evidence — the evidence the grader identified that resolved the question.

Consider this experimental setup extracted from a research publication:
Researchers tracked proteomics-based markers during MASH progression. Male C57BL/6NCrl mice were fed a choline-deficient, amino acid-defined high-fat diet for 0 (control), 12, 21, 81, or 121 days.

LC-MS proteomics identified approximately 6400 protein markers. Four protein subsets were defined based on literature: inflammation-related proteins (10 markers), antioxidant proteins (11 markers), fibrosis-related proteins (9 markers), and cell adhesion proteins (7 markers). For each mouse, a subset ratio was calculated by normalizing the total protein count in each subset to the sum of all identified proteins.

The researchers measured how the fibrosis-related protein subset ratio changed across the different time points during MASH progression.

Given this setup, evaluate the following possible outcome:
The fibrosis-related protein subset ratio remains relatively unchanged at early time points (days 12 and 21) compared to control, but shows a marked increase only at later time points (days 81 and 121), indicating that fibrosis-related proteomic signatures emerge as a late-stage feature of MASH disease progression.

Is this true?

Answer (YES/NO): NO